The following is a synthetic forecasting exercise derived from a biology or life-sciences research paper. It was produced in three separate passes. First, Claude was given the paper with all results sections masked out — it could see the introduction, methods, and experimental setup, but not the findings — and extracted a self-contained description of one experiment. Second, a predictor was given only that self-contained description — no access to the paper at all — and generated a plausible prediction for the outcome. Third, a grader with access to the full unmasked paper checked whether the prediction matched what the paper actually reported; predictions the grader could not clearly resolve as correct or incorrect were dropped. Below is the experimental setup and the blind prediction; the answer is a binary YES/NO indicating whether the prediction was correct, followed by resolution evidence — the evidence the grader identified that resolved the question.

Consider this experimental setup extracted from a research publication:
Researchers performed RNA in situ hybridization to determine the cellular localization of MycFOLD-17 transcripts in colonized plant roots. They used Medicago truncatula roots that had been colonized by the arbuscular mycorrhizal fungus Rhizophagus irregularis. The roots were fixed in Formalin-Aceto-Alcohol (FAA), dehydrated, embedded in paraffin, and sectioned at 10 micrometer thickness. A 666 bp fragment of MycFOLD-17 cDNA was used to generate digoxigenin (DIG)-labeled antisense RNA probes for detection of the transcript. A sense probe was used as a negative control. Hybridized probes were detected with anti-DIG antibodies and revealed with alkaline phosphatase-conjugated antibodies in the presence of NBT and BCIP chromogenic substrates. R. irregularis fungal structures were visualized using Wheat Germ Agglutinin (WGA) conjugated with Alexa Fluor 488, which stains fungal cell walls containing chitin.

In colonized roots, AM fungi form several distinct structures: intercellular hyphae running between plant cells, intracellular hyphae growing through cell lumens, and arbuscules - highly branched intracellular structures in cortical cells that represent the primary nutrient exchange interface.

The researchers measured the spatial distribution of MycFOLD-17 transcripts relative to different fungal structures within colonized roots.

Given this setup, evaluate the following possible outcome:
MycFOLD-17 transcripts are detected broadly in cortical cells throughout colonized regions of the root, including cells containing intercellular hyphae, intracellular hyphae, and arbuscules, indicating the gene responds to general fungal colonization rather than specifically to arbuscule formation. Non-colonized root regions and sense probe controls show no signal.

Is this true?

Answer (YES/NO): NO